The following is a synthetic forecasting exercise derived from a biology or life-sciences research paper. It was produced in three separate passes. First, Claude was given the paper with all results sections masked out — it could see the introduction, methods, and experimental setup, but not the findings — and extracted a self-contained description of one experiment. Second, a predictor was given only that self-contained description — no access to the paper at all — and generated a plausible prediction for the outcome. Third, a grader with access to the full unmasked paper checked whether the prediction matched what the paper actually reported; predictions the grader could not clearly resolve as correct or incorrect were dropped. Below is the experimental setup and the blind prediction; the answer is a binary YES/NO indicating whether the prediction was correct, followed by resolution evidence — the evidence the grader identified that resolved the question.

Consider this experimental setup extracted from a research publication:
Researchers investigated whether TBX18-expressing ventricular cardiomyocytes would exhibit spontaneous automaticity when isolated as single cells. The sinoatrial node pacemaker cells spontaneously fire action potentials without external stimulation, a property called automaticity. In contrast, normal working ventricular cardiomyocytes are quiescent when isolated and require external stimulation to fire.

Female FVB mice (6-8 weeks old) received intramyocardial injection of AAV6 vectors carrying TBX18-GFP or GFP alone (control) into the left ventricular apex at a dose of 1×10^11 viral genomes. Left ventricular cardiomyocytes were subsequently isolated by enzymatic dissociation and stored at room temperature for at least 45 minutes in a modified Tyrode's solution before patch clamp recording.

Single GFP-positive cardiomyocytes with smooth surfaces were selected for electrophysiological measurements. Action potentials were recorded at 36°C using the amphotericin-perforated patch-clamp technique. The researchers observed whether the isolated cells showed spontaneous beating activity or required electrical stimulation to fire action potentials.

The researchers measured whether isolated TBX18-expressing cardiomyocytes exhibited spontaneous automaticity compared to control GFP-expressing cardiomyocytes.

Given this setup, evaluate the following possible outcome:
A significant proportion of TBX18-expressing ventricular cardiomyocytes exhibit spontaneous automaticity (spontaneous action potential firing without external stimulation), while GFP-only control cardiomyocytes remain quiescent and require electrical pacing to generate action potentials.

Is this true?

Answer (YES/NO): YES